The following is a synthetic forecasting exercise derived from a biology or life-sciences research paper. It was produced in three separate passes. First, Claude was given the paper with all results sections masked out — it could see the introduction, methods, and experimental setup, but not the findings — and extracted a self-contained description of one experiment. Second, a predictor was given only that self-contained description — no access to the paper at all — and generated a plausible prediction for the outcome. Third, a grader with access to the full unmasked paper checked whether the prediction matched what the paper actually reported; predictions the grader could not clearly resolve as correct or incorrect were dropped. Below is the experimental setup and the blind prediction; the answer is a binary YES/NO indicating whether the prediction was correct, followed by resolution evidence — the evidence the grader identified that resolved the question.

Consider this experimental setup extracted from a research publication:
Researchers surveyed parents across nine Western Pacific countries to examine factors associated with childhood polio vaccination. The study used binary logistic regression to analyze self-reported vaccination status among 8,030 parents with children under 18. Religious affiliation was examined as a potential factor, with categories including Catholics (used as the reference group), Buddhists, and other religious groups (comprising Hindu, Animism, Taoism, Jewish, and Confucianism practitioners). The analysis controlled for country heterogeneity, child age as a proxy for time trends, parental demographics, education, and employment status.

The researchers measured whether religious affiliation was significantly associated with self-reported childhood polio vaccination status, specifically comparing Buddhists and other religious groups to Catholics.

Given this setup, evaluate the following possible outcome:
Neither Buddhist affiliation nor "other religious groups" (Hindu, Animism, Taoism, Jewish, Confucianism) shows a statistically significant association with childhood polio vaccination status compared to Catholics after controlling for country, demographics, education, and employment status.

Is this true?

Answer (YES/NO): NO